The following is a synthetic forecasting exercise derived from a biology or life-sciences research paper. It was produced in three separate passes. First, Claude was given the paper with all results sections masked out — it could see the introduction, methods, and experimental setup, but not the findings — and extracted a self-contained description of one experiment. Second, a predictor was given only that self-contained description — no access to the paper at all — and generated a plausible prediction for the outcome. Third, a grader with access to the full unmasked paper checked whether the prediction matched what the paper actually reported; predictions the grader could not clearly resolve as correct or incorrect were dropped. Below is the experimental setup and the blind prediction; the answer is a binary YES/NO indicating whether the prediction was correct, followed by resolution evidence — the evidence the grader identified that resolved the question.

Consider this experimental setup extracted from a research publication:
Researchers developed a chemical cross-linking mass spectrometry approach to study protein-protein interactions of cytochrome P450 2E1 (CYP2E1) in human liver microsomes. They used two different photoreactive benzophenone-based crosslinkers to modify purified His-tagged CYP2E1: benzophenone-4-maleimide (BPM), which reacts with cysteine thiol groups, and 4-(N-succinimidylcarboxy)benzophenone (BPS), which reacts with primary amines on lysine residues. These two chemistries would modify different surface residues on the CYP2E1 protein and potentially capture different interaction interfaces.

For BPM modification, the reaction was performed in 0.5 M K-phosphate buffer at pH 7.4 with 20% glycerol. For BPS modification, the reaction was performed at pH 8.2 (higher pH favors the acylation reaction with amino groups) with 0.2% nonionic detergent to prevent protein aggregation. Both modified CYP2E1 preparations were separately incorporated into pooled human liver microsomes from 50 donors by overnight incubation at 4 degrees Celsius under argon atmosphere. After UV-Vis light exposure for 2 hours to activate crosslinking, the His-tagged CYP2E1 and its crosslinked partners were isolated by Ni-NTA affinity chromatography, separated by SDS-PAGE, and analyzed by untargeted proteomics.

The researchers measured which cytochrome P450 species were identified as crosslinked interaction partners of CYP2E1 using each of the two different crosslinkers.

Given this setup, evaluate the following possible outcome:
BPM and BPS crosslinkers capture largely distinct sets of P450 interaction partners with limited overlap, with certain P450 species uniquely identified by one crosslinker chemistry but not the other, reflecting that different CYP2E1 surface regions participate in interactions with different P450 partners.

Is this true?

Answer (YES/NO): NO